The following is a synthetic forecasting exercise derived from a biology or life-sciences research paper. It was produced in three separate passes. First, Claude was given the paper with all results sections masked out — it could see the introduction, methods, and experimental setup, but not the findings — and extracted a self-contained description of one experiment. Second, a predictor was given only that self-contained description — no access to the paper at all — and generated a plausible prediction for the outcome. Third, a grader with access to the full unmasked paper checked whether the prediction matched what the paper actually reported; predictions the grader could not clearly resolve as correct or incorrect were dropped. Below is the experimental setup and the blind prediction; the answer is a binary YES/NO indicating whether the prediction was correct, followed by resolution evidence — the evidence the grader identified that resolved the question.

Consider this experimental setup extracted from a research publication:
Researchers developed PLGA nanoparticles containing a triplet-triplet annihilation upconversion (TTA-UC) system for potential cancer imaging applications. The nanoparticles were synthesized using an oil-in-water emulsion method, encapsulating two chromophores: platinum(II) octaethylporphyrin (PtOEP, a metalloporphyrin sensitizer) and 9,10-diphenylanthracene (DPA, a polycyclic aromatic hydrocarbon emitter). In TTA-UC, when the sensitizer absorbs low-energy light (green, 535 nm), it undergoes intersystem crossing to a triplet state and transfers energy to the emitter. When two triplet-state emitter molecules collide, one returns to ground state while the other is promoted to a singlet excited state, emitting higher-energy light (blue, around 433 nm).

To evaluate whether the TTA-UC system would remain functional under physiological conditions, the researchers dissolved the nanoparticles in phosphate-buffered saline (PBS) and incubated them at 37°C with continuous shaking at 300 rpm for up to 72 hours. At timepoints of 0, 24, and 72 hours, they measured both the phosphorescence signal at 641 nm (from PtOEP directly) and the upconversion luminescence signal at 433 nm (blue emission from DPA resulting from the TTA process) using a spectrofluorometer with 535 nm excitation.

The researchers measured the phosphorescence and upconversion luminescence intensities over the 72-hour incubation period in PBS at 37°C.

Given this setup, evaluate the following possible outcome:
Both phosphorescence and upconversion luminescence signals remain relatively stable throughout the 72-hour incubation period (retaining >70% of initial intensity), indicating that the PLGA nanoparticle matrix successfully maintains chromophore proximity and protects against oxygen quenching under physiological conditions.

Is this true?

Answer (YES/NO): NO